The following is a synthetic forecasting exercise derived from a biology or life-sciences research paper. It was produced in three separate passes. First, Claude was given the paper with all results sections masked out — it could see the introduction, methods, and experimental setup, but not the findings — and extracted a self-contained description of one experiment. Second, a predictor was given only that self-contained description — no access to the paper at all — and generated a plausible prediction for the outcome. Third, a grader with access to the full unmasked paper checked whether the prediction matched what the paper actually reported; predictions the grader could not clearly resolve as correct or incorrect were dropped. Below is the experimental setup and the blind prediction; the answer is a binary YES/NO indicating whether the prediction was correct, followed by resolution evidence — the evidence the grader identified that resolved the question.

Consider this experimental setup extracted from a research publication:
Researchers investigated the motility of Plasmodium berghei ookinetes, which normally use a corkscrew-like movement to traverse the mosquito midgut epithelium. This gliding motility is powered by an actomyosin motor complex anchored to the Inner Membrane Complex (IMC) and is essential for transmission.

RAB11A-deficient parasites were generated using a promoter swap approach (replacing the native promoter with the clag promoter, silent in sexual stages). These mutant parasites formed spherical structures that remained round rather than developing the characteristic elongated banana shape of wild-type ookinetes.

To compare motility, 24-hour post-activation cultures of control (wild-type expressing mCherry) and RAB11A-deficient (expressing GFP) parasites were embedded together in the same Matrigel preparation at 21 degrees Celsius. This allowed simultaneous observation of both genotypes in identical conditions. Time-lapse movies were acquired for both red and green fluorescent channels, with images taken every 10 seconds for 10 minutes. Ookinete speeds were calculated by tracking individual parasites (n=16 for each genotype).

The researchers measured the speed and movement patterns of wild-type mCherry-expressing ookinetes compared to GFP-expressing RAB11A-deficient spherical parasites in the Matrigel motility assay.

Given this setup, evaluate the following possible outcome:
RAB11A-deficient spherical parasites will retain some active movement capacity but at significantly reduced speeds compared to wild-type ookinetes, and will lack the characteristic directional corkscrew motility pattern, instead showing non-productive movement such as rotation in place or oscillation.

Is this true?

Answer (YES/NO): NO